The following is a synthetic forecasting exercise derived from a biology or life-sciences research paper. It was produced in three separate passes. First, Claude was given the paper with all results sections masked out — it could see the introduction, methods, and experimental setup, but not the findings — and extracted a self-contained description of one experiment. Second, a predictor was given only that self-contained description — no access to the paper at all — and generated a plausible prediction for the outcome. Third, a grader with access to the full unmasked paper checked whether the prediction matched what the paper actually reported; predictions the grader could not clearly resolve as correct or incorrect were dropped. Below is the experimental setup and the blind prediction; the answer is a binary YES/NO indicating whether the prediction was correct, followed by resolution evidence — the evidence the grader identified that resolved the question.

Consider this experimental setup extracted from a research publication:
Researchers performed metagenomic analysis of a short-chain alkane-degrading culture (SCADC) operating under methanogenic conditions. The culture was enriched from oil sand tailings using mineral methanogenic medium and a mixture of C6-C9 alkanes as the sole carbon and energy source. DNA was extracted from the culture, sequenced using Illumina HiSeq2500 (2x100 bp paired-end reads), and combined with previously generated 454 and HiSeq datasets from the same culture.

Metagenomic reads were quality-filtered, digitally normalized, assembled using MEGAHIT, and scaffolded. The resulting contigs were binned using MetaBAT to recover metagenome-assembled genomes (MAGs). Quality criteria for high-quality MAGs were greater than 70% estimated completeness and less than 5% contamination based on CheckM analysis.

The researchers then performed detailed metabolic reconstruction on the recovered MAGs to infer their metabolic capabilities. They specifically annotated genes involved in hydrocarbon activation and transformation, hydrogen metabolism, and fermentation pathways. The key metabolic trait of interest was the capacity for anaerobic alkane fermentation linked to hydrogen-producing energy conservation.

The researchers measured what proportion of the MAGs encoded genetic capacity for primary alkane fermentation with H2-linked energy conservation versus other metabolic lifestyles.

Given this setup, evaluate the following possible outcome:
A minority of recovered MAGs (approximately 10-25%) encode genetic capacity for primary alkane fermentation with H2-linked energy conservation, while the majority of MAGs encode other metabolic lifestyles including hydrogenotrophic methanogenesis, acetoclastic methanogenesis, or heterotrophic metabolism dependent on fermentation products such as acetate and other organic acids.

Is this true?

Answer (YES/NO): YES